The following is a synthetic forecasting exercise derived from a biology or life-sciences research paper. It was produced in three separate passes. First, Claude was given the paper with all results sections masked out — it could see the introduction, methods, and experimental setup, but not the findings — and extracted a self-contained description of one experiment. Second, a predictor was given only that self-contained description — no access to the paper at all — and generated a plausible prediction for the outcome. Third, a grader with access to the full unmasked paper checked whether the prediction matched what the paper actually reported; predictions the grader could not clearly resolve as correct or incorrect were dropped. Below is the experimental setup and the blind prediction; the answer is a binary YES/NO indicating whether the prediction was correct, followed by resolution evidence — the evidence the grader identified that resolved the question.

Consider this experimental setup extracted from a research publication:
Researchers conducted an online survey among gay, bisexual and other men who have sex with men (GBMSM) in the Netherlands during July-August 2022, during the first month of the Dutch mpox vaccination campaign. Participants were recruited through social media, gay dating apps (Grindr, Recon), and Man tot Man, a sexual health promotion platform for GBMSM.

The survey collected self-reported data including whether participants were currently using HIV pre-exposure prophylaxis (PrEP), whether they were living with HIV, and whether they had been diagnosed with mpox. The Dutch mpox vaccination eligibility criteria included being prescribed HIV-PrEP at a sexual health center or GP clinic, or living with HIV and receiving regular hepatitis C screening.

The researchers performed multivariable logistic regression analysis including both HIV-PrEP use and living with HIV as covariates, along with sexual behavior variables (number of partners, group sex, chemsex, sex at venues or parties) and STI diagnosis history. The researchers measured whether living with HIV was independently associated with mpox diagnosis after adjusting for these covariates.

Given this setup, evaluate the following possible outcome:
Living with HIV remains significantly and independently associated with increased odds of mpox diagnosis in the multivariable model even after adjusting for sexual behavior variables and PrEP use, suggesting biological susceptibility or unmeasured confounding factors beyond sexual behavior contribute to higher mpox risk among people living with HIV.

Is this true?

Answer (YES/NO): NO